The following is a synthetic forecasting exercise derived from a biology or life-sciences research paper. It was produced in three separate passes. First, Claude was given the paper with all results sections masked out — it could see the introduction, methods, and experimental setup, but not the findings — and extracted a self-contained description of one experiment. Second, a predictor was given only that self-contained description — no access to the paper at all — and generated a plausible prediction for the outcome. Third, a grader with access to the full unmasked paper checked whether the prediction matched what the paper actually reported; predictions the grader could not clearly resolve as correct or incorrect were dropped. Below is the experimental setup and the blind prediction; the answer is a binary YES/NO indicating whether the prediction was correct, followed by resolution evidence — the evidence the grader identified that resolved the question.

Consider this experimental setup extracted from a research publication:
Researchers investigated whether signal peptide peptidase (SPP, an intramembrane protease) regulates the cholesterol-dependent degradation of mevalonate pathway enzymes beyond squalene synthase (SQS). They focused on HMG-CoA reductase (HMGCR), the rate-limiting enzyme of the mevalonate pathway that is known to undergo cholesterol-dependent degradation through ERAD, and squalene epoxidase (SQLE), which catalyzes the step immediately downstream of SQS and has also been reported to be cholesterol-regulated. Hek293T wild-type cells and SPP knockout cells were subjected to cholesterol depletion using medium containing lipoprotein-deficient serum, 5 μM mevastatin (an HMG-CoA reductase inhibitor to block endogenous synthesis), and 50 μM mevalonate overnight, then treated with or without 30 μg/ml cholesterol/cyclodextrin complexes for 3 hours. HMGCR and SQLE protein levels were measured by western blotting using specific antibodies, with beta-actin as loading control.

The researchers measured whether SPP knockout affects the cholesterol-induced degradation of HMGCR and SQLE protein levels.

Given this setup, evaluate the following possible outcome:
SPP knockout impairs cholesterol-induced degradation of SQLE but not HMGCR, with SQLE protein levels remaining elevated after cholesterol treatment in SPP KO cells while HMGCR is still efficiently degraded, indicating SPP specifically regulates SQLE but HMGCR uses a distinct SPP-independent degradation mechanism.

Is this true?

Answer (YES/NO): NO